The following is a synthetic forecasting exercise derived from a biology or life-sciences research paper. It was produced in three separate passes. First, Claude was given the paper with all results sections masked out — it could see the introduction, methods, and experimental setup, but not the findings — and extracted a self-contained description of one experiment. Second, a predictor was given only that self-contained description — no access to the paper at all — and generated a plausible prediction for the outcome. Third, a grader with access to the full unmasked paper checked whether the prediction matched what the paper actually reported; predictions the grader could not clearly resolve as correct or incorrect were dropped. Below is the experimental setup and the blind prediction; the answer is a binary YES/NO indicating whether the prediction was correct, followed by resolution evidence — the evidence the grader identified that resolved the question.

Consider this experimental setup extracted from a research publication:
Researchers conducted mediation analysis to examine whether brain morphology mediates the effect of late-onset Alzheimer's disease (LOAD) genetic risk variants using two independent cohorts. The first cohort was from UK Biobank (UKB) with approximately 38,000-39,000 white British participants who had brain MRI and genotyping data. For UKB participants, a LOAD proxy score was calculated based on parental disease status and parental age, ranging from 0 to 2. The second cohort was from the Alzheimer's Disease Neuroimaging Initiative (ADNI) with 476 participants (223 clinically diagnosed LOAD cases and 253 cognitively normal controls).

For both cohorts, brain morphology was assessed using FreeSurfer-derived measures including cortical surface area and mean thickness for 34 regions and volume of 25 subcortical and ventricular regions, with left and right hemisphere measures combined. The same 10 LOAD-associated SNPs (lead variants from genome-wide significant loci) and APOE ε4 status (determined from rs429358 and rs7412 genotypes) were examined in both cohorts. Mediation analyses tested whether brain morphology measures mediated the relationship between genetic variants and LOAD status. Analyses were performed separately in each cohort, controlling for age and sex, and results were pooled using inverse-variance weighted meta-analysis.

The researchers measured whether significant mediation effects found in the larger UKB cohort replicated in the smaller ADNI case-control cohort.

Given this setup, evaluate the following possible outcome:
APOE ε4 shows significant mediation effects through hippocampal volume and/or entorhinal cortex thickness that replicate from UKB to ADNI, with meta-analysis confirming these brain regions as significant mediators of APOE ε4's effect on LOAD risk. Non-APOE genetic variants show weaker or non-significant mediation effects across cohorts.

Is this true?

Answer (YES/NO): NO